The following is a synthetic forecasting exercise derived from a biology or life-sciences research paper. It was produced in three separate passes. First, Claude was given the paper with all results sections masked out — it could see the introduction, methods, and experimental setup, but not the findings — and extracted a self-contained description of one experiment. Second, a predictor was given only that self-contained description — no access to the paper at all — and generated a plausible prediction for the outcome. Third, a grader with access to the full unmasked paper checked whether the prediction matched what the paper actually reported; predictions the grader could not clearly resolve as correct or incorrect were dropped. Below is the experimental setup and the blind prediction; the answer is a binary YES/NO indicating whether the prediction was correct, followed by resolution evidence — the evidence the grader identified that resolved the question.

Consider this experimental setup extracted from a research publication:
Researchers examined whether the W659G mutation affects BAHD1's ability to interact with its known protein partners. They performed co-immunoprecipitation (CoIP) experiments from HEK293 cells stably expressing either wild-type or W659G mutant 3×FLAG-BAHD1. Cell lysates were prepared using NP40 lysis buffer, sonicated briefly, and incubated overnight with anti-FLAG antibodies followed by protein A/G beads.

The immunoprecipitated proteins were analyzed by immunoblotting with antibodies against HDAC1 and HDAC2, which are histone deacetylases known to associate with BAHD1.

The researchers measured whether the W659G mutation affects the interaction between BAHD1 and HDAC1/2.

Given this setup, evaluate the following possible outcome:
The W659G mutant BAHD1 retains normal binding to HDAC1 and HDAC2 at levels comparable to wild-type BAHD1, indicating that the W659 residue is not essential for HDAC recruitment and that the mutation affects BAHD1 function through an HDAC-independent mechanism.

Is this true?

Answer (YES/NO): YES